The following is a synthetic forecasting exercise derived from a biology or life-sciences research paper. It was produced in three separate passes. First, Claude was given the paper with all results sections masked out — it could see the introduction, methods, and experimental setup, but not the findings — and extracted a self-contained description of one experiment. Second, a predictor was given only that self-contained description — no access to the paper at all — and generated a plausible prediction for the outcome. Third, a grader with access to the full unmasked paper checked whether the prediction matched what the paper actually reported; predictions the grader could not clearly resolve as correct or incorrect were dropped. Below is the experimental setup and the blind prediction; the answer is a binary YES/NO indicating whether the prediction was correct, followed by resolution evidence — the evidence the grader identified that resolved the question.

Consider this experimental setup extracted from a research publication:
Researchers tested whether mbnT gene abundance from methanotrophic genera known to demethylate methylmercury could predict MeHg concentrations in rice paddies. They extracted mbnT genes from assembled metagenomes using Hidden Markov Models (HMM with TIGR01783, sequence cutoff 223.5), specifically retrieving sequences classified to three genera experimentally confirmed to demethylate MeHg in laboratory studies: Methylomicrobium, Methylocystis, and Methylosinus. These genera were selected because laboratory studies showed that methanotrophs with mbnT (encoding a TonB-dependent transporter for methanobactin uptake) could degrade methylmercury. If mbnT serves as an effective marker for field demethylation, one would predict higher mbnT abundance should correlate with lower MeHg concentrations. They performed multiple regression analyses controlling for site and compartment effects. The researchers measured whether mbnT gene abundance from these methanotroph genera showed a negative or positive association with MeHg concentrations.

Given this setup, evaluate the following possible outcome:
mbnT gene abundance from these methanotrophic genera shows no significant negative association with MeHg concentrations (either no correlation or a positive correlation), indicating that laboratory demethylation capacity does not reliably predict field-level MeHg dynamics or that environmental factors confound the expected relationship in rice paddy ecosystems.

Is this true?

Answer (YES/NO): YES